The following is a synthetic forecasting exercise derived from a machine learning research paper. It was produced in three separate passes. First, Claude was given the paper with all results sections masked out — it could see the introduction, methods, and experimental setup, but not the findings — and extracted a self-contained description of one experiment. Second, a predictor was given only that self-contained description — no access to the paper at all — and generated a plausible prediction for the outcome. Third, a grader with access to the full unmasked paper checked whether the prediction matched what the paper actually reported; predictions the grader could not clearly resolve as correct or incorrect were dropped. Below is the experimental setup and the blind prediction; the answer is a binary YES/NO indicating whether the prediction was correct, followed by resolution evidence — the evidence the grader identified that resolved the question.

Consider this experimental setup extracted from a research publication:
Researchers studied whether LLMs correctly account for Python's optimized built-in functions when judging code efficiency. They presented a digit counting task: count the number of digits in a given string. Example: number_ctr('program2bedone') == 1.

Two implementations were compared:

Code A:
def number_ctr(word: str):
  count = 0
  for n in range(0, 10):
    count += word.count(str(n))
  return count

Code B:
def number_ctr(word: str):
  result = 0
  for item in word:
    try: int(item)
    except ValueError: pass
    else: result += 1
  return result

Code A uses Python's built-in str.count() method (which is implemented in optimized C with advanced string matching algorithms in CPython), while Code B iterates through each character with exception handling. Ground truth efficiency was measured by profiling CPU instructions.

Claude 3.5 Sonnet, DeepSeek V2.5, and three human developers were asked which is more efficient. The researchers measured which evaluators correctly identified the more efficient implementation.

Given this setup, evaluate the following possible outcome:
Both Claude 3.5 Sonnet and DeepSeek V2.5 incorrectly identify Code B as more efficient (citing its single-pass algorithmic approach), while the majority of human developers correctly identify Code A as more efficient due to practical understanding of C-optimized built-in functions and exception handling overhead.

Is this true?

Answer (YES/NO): NO